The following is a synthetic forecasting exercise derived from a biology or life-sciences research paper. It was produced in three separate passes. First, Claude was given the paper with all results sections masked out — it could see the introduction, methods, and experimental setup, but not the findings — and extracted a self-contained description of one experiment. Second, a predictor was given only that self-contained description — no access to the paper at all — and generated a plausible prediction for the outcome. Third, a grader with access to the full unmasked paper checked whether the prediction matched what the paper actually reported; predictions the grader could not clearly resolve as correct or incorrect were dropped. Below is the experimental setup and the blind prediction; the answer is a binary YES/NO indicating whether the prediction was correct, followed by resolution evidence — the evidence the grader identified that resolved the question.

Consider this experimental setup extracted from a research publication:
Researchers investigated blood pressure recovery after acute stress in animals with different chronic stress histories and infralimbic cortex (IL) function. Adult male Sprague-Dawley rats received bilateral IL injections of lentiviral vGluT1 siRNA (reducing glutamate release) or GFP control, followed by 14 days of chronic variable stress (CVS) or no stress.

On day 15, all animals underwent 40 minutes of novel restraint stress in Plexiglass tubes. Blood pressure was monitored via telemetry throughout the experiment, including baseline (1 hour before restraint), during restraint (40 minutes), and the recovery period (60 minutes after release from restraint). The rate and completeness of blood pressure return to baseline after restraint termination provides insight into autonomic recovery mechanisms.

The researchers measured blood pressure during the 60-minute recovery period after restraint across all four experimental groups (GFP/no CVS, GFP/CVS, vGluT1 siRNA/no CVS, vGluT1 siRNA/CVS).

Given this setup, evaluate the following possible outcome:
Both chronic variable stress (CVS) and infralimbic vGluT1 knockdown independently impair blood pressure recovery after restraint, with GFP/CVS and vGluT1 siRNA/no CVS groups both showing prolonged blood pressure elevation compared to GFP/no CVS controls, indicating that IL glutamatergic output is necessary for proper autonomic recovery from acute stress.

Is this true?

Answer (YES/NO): NO